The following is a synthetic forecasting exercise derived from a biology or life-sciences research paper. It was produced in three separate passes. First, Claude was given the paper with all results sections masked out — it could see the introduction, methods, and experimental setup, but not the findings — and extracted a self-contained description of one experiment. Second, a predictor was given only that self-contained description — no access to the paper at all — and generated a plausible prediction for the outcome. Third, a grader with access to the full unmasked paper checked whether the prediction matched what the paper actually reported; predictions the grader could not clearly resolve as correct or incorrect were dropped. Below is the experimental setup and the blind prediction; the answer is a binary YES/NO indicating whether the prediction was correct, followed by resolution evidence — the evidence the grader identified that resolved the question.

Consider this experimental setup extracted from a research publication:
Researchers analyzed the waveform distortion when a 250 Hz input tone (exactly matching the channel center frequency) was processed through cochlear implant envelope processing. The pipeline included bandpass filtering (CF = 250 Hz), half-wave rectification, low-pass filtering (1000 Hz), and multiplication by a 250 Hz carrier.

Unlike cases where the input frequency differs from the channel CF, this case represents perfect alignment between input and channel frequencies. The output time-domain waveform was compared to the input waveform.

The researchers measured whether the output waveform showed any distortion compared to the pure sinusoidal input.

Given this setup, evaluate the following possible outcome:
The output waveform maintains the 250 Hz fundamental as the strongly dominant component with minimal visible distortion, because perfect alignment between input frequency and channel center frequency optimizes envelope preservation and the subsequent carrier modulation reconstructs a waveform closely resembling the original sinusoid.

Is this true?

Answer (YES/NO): NO